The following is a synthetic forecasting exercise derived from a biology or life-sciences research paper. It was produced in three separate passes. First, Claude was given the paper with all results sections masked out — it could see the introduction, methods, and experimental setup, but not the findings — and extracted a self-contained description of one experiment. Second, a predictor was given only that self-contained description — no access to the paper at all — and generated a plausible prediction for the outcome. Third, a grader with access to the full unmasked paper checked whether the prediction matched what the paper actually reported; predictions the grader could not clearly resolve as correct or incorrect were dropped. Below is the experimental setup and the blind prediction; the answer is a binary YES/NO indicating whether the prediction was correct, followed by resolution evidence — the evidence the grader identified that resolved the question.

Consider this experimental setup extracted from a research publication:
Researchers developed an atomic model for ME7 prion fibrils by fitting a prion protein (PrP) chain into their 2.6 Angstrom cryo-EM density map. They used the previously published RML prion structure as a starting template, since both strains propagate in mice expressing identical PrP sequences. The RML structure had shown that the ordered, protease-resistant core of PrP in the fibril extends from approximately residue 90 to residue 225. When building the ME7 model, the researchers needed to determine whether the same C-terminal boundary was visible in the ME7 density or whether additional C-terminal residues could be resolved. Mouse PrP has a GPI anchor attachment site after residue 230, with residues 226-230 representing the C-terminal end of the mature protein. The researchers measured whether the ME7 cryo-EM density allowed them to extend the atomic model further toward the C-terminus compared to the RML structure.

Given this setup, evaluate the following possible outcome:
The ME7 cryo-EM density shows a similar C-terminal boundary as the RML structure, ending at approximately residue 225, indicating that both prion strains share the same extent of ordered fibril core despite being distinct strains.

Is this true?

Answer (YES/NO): NO